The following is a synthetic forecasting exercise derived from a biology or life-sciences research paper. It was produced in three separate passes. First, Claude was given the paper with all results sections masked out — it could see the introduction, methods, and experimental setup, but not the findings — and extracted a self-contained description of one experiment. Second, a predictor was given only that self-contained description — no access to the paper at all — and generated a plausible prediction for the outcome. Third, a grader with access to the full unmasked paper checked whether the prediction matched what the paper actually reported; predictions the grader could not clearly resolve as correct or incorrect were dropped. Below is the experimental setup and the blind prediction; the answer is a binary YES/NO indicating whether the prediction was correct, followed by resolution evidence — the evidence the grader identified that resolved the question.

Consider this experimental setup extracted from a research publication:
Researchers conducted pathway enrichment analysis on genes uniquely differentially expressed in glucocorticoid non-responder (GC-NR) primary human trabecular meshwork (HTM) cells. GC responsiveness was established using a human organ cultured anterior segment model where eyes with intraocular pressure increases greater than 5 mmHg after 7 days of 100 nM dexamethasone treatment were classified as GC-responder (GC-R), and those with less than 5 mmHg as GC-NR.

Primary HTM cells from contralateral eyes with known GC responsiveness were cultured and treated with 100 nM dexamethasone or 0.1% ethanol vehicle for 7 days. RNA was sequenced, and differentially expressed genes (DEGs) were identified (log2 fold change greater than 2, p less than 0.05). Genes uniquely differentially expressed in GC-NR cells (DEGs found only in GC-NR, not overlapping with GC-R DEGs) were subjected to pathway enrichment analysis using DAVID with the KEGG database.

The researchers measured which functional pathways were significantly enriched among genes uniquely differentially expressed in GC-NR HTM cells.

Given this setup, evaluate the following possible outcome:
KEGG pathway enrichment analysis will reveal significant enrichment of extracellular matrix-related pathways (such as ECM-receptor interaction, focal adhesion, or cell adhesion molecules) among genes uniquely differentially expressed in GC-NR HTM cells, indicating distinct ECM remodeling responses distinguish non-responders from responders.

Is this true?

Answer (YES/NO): NO